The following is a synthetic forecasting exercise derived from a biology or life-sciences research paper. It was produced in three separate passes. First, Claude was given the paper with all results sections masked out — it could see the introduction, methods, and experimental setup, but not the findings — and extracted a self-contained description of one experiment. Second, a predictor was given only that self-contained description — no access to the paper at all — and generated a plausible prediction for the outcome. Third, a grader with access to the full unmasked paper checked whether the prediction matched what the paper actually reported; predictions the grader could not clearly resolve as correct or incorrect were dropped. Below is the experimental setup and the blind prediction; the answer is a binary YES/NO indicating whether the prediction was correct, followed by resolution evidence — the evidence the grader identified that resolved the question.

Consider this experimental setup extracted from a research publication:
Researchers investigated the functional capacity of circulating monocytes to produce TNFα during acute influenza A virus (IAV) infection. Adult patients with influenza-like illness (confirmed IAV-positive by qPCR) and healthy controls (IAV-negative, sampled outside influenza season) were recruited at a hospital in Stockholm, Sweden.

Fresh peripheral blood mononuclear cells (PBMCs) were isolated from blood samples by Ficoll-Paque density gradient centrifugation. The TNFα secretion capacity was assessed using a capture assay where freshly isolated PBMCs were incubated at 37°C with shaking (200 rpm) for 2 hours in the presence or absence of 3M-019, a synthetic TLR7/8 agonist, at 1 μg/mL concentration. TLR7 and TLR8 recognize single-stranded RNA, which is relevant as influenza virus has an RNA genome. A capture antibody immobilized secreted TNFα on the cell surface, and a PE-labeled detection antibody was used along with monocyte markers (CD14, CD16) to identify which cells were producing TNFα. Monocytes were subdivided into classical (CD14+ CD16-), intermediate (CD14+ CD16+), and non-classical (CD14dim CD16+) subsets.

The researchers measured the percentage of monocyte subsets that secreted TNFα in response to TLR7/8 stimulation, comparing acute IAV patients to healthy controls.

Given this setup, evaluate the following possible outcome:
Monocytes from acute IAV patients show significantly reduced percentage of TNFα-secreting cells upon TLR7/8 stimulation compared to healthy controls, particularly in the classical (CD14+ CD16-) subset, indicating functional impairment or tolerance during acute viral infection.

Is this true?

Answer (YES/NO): NO